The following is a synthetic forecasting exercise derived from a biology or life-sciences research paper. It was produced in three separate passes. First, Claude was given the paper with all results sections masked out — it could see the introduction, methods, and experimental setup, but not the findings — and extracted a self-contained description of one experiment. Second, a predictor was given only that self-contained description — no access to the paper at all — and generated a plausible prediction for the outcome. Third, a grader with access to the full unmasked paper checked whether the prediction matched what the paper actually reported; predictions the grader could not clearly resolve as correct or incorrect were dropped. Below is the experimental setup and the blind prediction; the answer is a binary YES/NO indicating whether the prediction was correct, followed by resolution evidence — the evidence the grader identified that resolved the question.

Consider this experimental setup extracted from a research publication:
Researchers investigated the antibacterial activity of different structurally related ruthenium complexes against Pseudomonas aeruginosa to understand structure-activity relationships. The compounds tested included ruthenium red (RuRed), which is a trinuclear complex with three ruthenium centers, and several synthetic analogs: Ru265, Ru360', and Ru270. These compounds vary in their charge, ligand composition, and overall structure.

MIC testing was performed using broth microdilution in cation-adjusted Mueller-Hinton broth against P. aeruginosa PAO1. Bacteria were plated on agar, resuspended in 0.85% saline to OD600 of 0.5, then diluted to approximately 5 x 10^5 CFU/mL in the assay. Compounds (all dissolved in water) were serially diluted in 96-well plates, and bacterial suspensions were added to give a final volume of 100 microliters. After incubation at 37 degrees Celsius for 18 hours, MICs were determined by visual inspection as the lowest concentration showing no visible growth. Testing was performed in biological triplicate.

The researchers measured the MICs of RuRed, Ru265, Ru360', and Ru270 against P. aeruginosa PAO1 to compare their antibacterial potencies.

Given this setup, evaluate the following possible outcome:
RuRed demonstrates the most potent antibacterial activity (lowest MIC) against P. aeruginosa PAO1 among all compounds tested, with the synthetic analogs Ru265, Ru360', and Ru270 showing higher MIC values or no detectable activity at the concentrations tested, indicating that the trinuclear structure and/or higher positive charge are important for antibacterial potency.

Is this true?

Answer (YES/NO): YES